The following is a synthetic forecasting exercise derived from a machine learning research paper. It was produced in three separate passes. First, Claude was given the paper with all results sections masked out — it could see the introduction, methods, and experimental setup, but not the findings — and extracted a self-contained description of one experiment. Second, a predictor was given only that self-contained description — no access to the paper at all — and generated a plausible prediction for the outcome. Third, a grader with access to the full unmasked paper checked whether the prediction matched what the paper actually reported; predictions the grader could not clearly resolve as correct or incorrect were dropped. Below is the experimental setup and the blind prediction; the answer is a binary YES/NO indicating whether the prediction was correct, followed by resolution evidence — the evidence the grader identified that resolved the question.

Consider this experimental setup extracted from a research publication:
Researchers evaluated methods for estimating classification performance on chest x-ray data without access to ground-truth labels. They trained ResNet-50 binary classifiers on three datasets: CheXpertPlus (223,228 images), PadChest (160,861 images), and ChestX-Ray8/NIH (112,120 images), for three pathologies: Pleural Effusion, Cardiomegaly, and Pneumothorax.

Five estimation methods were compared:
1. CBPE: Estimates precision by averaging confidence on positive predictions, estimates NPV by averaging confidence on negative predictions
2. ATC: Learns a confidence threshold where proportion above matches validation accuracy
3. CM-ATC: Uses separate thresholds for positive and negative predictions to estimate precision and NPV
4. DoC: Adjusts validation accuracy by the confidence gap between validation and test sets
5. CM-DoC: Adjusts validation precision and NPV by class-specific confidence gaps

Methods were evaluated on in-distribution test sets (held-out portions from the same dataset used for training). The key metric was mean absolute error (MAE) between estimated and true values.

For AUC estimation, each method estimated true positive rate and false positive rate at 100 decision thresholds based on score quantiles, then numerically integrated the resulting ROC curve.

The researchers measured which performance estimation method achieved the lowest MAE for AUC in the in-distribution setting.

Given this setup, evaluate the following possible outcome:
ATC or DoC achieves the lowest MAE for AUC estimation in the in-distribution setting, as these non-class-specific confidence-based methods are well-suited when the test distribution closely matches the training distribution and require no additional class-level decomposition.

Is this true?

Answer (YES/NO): YES